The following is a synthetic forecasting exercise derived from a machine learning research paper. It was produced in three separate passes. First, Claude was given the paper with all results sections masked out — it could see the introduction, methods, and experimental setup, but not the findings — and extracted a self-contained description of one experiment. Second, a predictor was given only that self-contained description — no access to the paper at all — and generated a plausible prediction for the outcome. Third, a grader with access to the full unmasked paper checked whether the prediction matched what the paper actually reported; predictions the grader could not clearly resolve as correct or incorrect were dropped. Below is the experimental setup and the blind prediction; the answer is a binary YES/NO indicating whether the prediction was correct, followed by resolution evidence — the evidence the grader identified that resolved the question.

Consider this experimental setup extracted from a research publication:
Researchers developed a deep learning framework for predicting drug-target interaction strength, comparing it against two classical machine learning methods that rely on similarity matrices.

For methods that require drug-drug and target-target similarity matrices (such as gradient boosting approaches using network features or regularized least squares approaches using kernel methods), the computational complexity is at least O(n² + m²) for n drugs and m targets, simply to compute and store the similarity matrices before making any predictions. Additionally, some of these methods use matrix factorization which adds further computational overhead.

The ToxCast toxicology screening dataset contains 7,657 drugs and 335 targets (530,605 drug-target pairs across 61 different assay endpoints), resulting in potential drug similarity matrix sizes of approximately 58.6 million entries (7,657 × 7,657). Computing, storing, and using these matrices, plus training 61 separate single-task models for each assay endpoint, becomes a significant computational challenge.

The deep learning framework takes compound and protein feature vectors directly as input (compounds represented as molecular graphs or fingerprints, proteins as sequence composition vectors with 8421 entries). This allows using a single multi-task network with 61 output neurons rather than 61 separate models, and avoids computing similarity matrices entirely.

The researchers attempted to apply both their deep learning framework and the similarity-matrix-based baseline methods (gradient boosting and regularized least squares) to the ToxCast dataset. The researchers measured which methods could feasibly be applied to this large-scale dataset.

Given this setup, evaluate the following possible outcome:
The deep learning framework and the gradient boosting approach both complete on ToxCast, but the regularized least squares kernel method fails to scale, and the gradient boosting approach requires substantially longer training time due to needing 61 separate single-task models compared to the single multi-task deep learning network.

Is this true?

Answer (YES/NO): NO